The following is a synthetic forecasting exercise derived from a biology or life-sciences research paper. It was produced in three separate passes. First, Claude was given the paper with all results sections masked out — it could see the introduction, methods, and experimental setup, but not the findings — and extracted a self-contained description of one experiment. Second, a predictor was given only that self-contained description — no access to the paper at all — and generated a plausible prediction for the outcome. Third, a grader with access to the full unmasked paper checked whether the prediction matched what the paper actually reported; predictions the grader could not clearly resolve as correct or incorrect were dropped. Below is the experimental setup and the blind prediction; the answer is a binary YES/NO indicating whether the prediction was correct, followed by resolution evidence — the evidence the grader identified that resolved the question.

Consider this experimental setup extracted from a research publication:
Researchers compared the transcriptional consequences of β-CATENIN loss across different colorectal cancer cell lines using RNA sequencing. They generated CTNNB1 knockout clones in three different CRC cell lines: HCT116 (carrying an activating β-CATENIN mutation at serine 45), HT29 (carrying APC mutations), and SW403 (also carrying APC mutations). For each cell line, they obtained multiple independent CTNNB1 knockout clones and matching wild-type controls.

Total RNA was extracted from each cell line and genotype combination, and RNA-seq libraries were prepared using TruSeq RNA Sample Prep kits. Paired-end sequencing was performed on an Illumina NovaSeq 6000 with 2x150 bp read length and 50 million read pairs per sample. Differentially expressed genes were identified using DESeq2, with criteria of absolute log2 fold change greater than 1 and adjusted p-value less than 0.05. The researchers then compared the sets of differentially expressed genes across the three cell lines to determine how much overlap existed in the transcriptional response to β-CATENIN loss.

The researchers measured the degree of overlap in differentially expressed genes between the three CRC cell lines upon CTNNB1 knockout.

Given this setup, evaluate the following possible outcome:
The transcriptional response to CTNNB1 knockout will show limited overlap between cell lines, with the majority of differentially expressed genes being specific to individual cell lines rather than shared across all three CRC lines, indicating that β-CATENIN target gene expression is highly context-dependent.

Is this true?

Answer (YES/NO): YES